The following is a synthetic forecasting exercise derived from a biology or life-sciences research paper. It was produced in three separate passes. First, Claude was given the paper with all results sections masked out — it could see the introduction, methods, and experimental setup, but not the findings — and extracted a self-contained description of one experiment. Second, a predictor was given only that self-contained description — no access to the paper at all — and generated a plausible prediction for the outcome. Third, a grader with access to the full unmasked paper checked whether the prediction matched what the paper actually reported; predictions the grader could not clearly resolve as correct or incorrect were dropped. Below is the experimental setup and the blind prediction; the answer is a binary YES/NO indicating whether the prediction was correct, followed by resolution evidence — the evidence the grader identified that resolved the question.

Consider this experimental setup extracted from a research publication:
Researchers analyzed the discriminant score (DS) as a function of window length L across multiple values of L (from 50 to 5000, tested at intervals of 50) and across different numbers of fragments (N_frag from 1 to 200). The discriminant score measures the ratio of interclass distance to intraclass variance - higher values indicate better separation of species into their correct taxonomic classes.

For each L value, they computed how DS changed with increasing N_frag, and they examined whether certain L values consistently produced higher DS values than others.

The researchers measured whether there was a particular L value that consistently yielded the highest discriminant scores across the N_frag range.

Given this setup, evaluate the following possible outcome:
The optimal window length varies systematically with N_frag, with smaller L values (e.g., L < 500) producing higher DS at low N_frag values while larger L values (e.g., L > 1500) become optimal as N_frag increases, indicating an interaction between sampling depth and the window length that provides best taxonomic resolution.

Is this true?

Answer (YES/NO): NO